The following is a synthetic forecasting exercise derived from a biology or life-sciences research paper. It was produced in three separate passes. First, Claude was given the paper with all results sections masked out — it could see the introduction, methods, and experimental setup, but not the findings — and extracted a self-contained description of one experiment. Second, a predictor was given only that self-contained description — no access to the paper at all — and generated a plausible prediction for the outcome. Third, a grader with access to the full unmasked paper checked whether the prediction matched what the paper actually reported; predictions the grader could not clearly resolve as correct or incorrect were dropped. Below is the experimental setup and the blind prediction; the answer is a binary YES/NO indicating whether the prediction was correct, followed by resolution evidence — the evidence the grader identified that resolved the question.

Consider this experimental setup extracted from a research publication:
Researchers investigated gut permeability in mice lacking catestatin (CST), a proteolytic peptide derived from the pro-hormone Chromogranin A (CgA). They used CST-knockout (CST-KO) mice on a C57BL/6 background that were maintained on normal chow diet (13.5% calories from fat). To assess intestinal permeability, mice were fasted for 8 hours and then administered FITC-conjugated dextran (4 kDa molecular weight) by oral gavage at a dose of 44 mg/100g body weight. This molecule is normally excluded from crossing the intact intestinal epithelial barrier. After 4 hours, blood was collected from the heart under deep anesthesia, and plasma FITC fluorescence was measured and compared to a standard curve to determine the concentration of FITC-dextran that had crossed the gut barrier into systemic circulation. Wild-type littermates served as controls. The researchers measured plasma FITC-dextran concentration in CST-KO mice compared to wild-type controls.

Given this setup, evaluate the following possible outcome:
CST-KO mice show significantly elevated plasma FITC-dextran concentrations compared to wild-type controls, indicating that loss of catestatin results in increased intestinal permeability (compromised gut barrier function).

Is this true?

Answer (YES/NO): YES